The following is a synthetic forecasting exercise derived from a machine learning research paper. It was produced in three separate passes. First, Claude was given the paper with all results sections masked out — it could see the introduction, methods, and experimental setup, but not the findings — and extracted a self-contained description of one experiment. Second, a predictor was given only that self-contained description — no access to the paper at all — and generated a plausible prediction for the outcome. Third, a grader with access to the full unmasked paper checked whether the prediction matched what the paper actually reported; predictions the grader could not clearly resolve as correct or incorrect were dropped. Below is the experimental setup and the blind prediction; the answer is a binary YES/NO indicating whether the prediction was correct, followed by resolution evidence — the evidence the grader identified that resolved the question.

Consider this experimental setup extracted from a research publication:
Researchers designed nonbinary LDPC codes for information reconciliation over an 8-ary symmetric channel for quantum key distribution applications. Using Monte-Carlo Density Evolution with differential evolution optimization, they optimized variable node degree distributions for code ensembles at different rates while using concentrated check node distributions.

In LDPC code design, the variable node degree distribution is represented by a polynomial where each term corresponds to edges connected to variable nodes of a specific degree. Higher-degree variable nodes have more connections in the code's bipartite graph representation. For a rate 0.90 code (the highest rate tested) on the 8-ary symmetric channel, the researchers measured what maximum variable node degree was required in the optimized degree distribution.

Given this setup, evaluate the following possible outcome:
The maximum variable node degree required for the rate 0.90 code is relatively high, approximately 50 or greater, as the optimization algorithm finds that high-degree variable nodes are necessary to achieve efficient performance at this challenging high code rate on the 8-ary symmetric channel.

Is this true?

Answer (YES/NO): NO